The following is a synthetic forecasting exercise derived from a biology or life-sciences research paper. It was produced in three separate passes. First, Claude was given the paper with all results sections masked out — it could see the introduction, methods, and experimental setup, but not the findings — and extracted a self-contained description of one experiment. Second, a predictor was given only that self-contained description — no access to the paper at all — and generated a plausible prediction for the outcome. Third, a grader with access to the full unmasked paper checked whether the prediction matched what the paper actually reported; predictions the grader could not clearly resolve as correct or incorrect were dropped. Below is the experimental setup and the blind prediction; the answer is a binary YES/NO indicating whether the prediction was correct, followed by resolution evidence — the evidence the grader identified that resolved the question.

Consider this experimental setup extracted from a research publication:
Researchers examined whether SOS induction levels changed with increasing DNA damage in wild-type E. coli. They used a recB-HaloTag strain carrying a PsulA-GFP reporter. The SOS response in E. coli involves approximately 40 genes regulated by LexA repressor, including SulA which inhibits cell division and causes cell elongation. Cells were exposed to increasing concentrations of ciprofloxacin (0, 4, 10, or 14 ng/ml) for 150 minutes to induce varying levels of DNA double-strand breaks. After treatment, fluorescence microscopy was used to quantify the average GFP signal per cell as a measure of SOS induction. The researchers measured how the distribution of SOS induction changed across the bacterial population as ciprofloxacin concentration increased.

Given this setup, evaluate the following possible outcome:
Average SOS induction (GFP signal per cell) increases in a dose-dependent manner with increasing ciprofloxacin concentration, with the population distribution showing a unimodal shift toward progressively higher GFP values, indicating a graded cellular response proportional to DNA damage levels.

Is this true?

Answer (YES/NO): NO